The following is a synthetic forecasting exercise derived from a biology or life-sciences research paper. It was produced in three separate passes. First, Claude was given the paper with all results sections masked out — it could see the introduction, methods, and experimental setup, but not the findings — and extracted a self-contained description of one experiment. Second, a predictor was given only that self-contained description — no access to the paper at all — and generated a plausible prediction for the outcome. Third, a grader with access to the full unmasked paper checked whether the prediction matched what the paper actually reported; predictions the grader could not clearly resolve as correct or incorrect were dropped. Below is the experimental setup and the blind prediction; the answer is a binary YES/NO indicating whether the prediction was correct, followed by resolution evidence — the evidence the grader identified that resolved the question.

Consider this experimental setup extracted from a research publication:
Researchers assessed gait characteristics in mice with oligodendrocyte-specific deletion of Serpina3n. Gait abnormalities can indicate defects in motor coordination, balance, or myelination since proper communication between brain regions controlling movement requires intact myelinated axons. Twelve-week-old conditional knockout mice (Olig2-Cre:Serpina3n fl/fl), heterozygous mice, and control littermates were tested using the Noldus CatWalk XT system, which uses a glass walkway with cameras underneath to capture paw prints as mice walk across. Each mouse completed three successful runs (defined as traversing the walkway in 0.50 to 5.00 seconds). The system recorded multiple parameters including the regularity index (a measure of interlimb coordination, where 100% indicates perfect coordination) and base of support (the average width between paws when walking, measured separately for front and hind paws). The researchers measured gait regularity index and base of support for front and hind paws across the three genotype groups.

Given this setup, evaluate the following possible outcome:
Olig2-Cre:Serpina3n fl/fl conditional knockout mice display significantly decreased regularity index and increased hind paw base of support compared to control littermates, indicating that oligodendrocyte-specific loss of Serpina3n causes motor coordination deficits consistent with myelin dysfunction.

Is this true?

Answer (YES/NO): NO